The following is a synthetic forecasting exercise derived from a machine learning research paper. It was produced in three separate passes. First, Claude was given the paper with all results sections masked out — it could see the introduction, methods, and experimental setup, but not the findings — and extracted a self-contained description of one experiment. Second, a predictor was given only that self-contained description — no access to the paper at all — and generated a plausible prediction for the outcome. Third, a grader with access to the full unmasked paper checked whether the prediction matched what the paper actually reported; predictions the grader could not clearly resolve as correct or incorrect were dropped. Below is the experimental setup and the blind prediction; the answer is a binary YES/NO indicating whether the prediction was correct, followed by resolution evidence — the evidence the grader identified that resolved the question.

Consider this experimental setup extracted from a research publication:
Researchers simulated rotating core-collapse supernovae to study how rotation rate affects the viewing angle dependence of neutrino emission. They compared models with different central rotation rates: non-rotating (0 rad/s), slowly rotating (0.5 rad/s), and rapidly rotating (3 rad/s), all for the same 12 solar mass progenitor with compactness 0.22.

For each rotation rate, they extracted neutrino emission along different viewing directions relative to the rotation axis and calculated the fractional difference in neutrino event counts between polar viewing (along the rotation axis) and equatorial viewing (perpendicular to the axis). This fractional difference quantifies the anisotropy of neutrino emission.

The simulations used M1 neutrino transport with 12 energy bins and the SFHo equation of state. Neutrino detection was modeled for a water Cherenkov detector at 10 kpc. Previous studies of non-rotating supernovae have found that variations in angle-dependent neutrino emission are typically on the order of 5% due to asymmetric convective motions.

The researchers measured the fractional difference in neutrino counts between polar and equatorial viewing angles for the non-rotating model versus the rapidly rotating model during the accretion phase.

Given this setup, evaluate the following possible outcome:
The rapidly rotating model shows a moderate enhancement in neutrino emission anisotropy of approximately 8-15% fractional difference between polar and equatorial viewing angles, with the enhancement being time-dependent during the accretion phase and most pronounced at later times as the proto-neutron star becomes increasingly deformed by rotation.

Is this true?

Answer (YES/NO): NO